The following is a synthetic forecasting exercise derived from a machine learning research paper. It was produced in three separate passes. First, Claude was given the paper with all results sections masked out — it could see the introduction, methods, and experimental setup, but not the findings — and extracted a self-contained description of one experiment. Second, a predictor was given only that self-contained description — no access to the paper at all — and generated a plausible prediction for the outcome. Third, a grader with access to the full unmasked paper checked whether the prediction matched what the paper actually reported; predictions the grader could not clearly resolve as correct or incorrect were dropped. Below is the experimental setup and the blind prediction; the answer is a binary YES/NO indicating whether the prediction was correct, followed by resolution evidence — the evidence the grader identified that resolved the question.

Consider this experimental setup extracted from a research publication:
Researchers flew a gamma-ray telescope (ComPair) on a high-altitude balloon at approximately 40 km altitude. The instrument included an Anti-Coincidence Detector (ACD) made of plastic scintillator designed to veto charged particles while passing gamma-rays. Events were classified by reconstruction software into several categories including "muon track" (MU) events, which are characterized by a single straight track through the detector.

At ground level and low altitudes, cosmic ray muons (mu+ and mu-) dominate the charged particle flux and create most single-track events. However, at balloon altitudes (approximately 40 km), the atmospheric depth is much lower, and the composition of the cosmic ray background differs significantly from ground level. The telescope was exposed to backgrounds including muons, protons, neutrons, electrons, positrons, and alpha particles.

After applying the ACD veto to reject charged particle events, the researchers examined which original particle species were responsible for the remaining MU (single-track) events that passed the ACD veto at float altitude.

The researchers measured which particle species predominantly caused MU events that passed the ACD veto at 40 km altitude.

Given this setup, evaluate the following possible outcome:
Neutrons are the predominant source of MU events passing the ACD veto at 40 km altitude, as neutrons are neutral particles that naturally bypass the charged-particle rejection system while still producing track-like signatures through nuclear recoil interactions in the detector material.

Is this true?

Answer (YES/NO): NO